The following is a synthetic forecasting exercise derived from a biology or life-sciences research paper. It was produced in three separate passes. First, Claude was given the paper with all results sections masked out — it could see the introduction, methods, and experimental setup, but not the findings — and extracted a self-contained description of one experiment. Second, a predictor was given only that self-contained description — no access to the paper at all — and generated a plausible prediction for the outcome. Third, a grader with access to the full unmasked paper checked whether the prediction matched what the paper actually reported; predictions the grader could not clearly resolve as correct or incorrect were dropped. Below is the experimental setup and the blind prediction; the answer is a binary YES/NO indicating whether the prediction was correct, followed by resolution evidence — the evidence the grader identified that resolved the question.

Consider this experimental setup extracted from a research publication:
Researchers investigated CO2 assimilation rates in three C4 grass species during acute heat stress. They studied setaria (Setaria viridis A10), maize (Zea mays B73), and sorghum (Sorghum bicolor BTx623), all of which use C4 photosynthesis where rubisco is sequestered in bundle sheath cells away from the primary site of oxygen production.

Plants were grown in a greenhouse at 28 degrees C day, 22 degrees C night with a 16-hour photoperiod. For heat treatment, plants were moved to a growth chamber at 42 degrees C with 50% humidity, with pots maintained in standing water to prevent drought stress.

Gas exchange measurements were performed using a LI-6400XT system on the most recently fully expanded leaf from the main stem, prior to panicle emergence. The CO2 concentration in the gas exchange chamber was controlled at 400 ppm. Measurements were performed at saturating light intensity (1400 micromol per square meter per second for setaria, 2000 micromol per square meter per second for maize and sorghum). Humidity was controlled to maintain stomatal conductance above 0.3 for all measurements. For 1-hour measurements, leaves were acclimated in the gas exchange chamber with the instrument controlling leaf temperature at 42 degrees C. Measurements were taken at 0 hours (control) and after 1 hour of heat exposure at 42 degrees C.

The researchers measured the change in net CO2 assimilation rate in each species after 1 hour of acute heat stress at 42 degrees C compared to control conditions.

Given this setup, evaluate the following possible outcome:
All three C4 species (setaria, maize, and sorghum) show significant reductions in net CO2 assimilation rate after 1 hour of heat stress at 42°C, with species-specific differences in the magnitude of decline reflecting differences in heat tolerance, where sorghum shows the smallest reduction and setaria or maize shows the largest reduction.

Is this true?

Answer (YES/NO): NO